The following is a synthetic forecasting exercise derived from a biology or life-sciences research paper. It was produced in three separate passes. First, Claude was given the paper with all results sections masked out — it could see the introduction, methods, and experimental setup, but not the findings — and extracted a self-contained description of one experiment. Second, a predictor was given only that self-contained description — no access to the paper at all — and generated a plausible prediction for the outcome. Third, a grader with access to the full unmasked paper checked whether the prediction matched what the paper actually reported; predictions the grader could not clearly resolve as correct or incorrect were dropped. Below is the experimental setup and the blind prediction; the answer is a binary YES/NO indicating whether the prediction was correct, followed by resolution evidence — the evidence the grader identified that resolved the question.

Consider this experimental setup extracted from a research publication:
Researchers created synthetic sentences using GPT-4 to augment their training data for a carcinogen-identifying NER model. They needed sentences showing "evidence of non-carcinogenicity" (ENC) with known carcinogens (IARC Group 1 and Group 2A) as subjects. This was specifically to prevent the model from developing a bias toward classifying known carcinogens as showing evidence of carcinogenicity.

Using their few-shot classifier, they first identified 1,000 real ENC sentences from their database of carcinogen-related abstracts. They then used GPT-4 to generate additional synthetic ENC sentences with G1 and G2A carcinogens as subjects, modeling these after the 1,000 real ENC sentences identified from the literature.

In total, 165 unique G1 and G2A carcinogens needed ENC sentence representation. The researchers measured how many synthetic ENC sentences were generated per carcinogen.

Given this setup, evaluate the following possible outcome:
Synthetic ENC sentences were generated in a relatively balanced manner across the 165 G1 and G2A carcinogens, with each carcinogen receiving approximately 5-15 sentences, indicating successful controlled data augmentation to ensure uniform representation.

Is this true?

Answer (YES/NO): NO